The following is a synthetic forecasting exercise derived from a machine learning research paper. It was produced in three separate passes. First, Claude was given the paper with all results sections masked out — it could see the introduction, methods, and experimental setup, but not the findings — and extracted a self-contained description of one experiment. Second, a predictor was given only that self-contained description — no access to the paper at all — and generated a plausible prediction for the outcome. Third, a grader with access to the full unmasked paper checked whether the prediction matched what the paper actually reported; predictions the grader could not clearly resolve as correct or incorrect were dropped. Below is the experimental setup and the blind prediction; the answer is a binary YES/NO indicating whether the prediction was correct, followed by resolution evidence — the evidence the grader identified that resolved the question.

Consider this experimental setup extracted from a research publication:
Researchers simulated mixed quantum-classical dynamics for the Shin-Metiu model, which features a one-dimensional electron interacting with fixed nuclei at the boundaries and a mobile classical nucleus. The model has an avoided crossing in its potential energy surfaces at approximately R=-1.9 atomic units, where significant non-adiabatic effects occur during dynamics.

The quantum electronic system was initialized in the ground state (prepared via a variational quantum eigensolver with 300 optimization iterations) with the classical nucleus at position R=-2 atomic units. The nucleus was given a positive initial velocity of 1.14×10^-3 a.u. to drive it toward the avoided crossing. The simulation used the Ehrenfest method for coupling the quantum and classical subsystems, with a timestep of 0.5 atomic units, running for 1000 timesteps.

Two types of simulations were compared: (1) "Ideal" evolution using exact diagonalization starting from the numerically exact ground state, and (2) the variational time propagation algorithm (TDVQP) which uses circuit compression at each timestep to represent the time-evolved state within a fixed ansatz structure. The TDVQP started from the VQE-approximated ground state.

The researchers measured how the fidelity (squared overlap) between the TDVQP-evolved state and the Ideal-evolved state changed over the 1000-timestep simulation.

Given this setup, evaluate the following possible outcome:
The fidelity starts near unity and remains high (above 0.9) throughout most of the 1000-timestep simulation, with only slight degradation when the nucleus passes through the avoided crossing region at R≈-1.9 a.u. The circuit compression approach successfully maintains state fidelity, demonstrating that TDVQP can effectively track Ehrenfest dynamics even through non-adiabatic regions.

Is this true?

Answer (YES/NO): NO